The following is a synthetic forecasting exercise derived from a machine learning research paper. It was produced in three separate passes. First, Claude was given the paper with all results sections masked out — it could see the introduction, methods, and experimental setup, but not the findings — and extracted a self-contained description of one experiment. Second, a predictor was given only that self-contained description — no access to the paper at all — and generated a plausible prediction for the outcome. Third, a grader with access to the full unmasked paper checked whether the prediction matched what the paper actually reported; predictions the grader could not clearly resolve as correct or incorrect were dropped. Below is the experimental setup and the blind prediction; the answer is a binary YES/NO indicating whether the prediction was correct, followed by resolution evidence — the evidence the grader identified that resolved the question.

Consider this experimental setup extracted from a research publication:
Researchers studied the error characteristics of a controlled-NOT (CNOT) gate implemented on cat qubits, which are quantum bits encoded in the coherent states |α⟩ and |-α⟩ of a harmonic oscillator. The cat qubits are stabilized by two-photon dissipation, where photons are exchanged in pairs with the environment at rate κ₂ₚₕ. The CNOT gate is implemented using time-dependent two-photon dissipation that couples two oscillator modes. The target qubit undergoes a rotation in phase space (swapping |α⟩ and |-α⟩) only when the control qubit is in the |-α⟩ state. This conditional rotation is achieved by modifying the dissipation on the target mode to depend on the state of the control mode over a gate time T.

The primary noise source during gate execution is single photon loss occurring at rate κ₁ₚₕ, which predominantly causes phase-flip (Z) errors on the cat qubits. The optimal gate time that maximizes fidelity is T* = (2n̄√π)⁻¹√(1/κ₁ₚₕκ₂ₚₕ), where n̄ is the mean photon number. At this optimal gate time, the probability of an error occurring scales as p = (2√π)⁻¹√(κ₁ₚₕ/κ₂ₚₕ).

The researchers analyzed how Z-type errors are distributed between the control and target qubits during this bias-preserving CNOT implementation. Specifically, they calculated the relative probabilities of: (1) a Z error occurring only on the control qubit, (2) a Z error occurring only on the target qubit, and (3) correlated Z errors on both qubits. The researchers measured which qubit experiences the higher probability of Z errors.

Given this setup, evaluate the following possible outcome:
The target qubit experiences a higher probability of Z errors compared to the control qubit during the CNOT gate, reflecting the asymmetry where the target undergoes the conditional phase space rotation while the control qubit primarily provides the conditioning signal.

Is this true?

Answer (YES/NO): NO